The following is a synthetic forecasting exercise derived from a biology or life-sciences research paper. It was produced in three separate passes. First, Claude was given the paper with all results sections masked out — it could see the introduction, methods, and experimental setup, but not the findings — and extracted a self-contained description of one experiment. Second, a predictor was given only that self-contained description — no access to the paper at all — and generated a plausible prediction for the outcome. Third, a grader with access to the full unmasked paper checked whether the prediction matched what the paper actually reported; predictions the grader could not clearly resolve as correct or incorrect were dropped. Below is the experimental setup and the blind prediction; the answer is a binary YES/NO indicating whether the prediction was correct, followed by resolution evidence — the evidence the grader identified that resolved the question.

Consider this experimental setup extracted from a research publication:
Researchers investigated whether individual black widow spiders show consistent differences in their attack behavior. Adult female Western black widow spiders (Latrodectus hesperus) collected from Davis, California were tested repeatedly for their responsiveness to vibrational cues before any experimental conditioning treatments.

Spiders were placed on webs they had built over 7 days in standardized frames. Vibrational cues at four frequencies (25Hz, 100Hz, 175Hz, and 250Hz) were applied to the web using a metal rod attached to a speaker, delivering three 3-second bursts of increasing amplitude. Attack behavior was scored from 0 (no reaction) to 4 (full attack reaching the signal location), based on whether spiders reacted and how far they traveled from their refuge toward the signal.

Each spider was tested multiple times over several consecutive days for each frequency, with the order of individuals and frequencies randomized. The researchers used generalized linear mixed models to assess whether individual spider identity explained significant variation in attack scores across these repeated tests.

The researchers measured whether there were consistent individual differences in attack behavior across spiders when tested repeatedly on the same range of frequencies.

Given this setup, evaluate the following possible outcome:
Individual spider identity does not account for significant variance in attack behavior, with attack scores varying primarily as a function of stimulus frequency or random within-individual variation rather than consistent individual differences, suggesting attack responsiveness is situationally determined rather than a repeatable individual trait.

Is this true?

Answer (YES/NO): NO